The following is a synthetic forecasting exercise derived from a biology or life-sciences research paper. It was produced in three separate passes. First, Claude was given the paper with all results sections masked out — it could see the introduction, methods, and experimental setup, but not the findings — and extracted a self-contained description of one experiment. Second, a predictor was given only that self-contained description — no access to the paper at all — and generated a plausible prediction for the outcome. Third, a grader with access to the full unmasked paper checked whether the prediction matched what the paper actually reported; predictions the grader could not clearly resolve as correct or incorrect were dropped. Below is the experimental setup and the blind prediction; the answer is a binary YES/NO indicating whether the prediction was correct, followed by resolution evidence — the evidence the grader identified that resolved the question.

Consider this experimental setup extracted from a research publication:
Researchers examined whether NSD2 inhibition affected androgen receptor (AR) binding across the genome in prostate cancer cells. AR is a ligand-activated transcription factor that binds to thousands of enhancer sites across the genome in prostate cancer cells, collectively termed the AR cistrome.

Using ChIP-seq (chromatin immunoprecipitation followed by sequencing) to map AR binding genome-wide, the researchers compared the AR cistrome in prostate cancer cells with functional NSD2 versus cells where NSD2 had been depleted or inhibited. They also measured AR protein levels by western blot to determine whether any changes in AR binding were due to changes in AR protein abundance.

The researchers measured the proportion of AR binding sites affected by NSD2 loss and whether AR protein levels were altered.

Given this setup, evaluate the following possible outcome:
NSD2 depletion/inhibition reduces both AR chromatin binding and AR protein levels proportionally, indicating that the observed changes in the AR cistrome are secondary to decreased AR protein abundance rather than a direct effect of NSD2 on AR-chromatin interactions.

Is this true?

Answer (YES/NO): NO